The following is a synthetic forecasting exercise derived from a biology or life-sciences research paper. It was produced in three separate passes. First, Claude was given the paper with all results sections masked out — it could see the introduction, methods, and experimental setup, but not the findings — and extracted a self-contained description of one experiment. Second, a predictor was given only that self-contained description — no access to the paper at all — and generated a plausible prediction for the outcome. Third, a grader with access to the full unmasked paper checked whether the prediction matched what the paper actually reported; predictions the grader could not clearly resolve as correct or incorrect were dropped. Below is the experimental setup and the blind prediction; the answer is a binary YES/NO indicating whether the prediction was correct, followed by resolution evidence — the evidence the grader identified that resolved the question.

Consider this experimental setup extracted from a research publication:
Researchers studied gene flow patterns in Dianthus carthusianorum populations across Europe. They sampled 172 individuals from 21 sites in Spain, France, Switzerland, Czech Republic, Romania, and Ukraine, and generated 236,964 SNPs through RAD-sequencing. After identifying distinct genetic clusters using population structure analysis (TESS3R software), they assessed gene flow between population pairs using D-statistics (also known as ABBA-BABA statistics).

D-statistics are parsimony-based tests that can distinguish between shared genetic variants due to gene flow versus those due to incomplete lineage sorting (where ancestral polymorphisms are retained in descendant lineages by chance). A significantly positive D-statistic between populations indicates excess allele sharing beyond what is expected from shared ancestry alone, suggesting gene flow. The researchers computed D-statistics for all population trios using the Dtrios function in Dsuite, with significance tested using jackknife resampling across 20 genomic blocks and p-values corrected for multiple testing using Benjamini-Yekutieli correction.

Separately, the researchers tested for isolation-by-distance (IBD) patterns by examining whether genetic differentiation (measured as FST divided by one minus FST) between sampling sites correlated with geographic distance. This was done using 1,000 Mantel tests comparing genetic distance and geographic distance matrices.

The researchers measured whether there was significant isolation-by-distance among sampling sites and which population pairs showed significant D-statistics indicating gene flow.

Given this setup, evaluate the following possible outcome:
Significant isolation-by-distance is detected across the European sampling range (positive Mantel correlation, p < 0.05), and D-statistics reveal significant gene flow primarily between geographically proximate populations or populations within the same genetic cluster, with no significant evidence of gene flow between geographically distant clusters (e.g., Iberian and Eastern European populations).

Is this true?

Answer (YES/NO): YES